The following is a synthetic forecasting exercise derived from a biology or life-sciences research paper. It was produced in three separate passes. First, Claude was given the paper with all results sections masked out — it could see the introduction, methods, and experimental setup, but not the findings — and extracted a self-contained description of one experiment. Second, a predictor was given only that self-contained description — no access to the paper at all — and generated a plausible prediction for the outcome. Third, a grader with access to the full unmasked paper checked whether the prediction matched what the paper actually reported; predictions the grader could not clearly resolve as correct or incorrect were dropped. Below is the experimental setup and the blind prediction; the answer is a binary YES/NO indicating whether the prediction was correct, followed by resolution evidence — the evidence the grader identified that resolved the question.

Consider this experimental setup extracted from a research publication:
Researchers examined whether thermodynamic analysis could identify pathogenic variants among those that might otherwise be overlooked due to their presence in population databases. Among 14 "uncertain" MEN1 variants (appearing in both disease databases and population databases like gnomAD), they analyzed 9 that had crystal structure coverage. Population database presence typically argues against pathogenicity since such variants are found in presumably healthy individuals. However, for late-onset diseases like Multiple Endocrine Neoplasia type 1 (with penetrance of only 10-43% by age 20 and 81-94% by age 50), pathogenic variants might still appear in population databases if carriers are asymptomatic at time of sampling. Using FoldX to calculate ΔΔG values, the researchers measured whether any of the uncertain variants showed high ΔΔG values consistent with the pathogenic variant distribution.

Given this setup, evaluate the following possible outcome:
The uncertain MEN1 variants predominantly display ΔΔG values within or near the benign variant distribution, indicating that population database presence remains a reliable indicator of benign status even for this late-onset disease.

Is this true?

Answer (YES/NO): NO